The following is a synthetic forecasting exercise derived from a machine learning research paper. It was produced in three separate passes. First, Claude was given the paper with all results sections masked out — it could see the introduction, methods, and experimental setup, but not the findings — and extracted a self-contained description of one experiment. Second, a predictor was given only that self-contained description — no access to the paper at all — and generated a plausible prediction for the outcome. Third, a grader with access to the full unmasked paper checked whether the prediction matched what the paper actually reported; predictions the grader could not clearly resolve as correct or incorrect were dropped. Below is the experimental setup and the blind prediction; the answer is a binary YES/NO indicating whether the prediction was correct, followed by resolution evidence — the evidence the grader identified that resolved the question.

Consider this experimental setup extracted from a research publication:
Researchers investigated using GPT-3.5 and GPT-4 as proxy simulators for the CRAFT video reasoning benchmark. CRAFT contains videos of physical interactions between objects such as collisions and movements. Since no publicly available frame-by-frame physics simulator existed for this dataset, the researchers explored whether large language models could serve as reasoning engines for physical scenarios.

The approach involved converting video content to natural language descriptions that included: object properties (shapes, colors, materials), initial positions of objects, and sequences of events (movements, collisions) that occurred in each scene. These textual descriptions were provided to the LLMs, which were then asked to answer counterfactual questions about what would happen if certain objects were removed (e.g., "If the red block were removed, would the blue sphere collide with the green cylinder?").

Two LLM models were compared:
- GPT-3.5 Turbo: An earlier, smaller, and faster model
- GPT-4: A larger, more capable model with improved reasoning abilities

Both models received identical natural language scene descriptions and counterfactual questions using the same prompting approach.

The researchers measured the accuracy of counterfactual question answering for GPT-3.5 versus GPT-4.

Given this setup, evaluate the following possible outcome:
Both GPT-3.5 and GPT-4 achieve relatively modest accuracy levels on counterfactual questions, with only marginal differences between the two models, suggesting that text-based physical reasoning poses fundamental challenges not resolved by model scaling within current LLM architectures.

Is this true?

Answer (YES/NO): NO